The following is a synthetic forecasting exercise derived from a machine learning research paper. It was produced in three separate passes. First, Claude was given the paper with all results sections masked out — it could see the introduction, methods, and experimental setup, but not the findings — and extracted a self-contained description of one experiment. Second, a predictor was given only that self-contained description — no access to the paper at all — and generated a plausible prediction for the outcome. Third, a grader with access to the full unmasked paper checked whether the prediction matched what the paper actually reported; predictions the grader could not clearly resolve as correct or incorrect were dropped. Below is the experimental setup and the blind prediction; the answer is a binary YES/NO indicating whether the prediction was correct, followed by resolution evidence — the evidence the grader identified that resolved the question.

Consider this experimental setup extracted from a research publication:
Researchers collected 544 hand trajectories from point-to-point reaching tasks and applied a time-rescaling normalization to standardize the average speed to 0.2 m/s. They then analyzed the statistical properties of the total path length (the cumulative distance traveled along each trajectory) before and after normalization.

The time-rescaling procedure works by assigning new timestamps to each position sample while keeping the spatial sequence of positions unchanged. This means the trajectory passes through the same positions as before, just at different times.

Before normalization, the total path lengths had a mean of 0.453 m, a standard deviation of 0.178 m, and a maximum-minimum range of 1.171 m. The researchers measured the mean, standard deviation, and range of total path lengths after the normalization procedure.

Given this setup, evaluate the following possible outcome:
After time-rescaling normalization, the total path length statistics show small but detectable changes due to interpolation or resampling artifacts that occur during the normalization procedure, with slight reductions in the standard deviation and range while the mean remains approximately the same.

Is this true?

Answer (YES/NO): NO